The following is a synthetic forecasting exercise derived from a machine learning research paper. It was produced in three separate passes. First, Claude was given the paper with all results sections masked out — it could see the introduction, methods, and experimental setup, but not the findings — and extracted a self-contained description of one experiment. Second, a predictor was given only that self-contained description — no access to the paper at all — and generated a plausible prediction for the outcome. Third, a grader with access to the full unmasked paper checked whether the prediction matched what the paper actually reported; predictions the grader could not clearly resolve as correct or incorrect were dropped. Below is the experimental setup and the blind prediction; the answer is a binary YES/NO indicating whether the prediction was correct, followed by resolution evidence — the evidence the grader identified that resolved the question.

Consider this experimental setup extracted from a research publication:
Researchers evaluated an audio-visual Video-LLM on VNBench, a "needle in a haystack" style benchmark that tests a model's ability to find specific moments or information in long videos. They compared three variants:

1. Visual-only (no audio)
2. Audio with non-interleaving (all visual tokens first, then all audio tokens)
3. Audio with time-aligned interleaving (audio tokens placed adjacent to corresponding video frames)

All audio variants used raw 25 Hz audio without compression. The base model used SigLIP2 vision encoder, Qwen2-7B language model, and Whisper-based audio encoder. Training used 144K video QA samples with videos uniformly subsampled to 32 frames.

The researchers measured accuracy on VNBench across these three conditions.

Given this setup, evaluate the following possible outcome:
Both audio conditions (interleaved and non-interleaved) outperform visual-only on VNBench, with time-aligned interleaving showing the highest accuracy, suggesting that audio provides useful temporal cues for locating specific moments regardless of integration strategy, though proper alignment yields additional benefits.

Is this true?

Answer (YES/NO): NO